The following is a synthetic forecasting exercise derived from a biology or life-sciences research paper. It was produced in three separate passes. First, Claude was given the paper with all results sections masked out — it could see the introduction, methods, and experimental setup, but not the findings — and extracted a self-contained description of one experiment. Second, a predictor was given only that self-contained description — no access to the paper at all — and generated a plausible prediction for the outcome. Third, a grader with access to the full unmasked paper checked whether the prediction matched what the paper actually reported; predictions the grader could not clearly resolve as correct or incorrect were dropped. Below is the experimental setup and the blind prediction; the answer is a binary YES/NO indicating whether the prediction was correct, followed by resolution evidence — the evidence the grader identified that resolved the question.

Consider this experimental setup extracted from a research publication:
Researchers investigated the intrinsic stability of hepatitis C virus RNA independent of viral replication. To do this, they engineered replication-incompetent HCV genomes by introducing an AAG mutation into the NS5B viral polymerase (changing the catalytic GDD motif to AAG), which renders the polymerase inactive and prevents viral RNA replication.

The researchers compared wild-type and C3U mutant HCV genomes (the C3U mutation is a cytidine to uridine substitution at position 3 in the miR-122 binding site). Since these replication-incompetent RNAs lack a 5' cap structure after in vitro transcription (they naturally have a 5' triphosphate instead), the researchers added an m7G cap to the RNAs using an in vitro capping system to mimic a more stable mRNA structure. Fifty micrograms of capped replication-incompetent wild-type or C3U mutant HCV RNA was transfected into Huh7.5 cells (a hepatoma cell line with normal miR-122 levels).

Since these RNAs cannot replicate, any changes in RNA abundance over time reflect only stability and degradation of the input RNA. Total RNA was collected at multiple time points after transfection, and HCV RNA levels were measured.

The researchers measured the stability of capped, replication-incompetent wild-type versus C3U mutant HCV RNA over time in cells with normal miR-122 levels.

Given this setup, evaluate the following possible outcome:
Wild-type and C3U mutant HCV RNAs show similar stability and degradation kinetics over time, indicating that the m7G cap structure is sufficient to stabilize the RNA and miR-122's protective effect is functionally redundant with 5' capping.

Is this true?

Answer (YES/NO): YES